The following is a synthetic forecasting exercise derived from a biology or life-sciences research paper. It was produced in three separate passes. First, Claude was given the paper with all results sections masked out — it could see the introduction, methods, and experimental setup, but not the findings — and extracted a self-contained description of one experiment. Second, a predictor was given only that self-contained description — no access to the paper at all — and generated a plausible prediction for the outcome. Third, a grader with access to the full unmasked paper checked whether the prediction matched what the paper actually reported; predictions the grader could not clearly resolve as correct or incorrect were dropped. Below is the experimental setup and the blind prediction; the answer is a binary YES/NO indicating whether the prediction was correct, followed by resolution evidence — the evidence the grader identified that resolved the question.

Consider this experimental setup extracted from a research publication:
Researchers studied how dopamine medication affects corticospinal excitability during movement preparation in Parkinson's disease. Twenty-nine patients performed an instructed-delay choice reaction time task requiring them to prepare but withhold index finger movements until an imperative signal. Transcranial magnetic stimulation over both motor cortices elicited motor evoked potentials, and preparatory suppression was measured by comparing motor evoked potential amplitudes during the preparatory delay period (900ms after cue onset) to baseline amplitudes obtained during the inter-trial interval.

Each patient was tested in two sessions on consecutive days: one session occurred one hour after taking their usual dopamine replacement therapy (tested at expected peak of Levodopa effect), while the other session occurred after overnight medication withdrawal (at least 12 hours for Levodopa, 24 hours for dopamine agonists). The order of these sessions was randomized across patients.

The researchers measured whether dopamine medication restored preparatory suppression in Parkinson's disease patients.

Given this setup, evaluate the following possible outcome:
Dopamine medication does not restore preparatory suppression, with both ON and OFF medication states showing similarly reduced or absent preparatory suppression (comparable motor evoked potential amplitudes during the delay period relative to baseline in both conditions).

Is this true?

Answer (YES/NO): YES